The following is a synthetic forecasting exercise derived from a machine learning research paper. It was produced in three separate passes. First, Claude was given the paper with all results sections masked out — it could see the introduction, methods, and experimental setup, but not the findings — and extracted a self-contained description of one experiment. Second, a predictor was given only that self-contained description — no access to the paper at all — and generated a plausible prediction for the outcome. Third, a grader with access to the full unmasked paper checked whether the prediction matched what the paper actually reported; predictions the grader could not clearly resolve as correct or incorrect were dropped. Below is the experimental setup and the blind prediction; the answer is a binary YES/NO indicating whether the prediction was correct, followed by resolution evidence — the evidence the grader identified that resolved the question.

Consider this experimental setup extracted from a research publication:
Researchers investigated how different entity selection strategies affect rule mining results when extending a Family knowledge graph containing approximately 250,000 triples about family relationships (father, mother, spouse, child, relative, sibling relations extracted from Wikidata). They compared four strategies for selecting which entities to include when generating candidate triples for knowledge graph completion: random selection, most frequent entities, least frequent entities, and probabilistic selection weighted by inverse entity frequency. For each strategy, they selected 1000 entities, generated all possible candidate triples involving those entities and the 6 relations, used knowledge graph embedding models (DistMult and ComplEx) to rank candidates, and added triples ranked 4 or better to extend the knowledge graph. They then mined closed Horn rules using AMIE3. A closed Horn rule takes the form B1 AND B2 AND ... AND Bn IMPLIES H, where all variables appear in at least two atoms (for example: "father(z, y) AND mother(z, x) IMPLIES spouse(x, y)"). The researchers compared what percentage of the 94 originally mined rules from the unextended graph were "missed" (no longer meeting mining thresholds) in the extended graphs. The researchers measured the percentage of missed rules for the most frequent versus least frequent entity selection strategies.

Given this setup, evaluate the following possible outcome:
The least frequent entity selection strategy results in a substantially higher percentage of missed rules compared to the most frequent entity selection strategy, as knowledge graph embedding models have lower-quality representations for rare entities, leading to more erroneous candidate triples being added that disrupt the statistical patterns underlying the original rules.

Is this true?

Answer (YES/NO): NO